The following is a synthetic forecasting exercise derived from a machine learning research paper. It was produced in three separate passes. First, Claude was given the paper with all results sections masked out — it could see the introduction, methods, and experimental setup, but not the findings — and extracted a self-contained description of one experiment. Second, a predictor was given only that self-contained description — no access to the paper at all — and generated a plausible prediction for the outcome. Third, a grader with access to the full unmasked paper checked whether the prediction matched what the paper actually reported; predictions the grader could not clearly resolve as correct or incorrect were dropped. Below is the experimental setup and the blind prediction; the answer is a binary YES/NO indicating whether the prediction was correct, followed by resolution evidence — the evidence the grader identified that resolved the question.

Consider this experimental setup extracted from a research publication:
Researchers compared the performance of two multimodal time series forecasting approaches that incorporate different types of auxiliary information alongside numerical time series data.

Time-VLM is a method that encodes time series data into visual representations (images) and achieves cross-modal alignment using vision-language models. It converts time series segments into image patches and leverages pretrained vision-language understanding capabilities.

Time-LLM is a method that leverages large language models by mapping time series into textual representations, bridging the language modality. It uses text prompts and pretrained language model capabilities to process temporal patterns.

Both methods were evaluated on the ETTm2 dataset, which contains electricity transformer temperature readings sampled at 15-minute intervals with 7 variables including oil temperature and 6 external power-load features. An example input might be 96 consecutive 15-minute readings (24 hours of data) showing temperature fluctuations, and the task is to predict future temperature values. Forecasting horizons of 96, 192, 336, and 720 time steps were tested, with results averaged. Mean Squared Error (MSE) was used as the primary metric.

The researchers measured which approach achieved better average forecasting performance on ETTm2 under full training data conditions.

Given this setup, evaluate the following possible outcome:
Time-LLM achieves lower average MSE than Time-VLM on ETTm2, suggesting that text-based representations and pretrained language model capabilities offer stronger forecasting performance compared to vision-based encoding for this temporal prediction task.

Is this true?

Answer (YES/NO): NO